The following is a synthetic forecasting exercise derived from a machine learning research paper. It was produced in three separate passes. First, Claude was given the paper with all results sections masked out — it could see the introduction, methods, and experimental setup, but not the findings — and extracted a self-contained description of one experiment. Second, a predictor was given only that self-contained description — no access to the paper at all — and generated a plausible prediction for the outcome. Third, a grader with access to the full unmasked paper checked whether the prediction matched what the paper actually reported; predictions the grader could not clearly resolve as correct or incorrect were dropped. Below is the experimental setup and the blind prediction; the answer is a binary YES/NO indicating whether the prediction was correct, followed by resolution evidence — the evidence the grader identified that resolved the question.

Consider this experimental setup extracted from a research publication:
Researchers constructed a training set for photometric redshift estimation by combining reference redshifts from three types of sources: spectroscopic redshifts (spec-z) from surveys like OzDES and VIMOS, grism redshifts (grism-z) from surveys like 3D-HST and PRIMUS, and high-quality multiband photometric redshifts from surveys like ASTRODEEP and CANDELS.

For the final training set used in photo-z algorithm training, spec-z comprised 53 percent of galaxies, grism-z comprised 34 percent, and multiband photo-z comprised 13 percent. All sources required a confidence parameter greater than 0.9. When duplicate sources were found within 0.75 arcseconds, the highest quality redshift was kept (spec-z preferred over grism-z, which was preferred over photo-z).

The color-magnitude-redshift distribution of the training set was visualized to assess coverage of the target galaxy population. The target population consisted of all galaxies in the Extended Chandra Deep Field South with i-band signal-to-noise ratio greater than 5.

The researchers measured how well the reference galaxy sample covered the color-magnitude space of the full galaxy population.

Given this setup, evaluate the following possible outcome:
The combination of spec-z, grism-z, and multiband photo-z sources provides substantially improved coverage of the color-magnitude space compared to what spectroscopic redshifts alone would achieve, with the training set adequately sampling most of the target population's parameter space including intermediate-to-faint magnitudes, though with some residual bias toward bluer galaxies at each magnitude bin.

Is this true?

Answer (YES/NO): NO